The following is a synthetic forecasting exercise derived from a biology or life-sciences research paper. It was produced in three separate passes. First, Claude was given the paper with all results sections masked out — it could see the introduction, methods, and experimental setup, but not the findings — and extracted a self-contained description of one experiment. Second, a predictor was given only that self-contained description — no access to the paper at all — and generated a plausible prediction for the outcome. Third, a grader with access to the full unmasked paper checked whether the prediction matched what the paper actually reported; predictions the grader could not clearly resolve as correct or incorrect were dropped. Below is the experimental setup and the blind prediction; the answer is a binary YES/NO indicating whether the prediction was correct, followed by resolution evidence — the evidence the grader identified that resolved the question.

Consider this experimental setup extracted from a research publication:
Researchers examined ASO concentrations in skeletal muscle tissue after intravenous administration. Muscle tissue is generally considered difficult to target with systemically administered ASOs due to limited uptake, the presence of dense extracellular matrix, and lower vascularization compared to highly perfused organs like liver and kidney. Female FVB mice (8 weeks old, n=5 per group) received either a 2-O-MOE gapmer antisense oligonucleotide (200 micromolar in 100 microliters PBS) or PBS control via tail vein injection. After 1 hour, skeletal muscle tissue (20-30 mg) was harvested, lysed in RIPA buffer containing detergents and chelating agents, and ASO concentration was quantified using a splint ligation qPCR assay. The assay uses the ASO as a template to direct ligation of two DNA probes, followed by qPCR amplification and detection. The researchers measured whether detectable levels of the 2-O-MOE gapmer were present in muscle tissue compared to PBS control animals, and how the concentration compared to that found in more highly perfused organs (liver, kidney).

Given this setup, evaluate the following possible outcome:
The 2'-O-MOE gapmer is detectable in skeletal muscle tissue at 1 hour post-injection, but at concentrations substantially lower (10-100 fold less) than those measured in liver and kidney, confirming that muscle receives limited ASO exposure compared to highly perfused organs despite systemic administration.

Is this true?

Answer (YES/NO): NO